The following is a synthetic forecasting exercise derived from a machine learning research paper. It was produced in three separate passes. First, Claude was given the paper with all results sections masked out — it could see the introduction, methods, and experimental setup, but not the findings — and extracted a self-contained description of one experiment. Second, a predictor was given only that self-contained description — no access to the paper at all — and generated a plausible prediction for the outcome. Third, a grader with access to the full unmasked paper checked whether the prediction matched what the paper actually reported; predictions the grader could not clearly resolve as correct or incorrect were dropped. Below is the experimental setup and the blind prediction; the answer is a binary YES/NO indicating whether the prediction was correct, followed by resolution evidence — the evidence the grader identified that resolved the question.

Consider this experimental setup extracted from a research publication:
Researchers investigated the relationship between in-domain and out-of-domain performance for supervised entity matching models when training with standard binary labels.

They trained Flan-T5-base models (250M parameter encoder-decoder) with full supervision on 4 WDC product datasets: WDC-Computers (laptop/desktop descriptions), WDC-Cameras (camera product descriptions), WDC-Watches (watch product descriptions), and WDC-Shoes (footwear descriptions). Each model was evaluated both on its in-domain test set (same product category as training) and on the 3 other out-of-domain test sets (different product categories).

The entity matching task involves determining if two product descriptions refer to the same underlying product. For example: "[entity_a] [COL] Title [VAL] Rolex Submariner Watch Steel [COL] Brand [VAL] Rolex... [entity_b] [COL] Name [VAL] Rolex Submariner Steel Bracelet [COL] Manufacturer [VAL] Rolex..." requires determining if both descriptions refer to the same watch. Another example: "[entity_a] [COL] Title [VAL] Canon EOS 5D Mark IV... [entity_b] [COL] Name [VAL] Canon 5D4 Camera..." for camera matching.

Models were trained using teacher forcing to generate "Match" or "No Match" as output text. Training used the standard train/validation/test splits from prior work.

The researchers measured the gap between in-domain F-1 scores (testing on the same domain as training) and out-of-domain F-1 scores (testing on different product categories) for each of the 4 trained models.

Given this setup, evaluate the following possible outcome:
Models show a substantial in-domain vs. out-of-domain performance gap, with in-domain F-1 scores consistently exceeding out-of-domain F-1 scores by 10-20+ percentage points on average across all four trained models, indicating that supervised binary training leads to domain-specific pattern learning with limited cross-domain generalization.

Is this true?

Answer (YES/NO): YES